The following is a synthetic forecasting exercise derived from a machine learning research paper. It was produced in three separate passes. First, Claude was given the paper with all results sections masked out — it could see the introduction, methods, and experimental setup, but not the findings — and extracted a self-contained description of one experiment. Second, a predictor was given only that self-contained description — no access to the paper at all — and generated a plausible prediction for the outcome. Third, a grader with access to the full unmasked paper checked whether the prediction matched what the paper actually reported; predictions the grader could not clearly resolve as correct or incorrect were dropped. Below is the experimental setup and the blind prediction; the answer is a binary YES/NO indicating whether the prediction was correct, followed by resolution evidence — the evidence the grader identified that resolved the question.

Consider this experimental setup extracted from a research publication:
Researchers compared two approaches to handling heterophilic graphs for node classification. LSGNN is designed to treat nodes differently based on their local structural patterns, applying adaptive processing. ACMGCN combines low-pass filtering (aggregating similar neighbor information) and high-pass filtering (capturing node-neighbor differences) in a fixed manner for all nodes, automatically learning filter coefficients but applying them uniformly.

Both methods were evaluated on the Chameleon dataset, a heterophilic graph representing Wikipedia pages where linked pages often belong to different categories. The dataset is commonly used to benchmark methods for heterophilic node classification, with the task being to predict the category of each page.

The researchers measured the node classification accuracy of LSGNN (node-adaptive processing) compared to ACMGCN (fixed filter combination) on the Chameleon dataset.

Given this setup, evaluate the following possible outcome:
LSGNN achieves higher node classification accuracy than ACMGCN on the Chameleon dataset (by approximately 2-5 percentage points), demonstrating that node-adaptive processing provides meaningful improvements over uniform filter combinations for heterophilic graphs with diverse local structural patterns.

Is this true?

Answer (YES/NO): NO